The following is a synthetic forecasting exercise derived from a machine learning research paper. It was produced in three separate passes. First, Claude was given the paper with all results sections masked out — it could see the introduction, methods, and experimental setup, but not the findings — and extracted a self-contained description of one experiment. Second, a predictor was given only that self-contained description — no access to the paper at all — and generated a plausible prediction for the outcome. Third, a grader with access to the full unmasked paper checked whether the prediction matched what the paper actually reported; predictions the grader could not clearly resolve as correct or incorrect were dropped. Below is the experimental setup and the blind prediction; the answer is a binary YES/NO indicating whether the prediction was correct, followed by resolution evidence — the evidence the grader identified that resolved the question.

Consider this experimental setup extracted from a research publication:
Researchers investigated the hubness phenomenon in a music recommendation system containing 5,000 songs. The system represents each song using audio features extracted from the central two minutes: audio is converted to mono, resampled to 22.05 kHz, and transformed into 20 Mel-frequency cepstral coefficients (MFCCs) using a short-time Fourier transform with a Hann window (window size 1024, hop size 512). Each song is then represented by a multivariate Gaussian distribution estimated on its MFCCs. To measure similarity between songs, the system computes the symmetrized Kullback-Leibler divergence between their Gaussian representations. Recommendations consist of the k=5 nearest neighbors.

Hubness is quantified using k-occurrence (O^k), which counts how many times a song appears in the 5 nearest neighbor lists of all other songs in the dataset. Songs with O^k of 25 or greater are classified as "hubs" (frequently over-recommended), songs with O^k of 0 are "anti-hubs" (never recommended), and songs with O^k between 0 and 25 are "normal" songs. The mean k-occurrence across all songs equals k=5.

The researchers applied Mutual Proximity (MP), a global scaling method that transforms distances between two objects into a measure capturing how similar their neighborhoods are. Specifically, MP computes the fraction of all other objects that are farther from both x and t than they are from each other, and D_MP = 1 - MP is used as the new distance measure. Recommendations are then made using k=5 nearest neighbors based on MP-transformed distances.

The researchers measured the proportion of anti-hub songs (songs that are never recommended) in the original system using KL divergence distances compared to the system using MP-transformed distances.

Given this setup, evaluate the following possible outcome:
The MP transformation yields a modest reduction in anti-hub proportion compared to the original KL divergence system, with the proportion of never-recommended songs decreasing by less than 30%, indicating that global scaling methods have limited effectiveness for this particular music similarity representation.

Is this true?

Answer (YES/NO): NO